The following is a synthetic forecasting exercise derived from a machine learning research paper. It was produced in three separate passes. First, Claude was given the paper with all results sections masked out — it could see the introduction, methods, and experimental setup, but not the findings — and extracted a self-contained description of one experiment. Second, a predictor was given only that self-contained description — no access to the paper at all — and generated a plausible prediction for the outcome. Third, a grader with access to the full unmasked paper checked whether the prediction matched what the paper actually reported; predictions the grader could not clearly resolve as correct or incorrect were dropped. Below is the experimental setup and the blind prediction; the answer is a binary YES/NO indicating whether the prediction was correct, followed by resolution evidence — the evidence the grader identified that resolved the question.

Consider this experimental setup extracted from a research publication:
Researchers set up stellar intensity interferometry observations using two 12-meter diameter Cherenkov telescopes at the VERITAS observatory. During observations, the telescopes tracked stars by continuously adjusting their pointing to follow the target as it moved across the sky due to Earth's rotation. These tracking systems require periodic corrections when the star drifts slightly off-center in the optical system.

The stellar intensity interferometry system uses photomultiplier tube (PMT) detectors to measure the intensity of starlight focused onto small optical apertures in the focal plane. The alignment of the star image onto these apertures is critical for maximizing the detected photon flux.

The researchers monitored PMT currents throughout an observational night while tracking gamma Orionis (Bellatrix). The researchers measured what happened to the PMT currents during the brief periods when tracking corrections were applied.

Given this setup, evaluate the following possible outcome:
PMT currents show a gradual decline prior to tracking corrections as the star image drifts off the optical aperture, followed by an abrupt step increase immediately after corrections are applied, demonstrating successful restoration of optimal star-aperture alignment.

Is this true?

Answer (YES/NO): NO